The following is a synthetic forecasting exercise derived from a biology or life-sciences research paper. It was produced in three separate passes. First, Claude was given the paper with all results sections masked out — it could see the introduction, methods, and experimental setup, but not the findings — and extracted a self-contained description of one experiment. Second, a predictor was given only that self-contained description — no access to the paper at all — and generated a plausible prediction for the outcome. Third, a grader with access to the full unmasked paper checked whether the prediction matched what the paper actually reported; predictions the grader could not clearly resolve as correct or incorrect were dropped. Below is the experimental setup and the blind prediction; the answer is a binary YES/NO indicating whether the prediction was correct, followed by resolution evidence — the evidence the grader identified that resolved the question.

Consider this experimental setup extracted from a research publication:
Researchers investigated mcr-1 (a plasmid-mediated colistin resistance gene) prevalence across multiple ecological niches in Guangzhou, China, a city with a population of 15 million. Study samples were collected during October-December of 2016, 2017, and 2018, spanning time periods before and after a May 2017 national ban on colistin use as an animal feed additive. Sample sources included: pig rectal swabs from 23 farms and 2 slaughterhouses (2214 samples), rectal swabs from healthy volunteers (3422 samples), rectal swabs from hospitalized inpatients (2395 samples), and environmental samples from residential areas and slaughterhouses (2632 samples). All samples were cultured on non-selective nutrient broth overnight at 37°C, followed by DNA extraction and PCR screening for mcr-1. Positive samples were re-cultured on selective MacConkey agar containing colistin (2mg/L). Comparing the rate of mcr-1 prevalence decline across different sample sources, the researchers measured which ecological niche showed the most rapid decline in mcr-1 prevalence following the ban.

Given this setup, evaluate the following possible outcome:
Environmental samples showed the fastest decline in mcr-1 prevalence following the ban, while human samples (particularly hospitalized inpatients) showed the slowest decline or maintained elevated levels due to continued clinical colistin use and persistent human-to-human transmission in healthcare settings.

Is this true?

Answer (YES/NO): NO